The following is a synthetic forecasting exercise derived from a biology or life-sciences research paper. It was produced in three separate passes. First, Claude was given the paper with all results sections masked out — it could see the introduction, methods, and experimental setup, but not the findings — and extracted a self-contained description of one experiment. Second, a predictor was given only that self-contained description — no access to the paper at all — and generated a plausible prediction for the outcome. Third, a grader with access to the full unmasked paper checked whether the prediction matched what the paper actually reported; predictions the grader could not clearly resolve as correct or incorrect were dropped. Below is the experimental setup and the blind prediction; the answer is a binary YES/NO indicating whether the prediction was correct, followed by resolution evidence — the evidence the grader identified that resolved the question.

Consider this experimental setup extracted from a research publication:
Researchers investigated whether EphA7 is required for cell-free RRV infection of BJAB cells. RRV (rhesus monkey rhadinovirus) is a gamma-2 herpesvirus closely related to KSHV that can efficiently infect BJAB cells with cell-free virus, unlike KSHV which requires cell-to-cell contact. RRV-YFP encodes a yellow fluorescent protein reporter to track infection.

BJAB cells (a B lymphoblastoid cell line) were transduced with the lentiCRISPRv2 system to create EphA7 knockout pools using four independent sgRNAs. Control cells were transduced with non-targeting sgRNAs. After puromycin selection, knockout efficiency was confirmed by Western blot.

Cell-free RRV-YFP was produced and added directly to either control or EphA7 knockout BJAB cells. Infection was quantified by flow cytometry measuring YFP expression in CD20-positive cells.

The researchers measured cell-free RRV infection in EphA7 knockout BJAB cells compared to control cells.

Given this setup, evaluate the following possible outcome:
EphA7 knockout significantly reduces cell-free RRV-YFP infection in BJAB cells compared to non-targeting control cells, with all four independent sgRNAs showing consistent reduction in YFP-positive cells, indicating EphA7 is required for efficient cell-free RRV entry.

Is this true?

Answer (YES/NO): YES